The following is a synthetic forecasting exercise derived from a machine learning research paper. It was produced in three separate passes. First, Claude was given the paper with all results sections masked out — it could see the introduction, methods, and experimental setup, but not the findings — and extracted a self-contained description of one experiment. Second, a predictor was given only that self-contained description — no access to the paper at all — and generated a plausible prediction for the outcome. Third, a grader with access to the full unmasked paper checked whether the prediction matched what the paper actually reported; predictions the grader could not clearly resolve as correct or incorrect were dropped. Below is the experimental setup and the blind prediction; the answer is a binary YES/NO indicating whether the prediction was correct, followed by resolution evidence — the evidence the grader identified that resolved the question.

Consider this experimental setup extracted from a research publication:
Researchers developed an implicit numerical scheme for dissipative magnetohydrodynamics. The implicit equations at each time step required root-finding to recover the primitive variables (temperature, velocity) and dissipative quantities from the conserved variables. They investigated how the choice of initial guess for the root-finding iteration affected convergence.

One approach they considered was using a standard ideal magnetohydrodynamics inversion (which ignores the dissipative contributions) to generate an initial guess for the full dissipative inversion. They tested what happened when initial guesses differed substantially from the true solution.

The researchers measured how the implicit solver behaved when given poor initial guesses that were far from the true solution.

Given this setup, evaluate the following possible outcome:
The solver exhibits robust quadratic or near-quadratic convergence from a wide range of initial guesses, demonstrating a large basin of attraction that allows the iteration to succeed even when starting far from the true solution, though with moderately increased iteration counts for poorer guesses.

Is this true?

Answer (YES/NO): NO